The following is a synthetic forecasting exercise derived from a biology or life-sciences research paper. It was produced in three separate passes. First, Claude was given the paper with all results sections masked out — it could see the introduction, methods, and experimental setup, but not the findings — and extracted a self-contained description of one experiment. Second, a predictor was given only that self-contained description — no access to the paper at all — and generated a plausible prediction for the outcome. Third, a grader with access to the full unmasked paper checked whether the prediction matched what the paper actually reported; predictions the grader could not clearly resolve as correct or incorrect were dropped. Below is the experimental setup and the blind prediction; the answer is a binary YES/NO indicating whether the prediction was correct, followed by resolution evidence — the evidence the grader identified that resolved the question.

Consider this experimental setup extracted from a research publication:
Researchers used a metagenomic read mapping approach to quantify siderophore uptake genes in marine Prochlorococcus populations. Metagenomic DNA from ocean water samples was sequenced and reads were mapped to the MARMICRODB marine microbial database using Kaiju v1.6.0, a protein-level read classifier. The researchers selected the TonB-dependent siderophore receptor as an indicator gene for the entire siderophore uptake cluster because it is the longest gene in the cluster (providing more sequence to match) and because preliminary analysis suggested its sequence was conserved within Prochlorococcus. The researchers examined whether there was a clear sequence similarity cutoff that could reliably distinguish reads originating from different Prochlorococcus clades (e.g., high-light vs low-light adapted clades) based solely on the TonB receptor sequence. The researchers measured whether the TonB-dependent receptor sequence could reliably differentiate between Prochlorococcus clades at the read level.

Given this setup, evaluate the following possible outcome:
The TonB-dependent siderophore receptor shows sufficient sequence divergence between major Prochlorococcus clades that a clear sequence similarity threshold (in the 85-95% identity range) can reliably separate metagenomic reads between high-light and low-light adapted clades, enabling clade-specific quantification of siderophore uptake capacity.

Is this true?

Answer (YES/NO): NO